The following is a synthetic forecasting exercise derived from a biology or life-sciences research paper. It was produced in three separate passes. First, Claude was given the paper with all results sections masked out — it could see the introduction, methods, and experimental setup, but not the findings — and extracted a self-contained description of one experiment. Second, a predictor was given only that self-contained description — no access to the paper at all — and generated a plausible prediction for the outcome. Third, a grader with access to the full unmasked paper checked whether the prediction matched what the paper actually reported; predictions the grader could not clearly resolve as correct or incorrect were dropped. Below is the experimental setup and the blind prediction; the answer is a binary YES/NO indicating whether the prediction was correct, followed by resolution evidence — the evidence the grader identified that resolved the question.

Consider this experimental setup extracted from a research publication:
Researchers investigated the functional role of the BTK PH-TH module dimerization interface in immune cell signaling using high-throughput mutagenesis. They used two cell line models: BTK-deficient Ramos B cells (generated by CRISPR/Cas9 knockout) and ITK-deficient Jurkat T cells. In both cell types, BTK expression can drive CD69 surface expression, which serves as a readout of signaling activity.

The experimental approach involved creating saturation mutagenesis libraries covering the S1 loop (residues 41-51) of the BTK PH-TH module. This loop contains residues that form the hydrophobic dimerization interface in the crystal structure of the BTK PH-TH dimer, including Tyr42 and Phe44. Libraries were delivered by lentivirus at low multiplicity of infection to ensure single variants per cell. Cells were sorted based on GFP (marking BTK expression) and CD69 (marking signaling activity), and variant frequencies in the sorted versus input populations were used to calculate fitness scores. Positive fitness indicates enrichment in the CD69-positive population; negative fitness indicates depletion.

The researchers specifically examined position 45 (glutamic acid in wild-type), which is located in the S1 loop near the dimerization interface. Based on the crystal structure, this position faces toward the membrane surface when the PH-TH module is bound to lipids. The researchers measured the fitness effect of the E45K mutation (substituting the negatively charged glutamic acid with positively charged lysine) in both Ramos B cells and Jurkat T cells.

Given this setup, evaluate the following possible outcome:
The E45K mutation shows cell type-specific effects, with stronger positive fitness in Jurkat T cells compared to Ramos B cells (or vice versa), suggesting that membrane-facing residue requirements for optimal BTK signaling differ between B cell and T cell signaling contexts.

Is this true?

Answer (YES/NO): NO